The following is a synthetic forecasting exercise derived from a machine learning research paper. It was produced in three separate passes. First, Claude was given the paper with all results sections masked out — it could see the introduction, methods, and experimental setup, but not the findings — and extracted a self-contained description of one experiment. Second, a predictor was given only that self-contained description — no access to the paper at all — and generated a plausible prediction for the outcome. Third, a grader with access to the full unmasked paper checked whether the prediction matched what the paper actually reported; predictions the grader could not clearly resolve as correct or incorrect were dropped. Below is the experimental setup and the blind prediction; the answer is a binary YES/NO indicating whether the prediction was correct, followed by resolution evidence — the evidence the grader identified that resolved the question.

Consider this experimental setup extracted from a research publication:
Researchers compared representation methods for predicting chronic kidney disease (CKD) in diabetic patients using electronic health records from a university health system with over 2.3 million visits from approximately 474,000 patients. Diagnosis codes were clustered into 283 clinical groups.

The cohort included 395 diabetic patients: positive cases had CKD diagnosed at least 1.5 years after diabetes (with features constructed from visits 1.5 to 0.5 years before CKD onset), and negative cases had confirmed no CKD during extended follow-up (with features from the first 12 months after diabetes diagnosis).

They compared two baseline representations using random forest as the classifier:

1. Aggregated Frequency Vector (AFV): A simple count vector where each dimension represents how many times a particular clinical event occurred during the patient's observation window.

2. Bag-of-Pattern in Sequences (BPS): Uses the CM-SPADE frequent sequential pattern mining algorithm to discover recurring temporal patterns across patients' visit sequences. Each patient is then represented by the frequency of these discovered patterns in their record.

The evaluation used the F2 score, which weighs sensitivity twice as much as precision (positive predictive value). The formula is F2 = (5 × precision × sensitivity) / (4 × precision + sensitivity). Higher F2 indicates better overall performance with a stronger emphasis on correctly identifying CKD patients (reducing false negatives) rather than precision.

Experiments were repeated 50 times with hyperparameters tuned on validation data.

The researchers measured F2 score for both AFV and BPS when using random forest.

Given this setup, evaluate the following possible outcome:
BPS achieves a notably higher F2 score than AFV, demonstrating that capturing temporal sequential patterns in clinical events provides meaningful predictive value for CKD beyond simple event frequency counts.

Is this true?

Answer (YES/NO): YES